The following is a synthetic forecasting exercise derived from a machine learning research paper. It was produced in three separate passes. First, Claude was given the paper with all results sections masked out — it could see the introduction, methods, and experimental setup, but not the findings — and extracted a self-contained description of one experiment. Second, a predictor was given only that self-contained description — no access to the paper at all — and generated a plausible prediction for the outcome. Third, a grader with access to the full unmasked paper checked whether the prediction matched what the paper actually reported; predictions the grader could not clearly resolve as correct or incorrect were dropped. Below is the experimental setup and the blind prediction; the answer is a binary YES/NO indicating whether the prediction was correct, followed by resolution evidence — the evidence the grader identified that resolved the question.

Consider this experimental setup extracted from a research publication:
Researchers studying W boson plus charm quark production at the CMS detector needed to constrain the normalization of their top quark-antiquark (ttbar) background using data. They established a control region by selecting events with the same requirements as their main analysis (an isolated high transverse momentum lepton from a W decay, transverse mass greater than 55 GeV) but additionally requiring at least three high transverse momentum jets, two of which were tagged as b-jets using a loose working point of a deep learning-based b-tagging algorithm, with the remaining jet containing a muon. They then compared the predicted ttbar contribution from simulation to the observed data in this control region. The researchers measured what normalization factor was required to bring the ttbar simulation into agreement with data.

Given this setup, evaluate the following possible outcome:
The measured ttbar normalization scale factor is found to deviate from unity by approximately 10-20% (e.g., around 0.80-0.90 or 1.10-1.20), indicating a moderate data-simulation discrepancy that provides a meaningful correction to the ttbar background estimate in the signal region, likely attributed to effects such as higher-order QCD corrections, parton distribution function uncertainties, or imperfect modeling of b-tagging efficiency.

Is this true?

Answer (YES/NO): NO